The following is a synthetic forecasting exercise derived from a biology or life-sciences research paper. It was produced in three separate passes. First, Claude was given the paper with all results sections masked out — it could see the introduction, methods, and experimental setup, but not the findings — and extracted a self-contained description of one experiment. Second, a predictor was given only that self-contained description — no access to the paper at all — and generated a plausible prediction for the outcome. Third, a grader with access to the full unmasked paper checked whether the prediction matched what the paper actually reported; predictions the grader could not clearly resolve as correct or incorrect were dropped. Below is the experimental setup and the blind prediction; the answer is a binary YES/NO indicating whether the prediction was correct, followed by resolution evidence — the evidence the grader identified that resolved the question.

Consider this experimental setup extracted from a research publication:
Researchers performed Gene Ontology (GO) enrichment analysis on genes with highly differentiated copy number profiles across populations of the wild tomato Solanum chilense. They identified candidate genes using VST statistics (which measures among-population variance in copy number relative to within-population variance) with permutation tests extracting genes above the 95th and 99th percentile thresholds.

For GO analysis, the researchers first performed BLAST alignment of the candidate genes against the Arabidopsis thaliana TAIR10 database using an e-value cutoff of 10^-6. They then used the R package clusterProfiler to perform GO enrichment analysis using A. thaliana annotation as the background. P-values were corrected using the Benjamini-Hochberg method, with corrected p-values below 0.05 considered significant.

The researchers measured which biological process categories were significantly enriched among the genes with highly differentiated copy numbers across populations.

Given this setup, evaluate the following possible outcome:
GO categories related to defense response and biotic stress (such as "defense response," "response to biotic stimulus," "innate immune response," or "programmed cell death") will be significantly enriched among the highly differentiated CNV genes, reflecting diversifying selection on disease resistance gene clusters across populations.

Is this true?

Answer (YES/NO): NO